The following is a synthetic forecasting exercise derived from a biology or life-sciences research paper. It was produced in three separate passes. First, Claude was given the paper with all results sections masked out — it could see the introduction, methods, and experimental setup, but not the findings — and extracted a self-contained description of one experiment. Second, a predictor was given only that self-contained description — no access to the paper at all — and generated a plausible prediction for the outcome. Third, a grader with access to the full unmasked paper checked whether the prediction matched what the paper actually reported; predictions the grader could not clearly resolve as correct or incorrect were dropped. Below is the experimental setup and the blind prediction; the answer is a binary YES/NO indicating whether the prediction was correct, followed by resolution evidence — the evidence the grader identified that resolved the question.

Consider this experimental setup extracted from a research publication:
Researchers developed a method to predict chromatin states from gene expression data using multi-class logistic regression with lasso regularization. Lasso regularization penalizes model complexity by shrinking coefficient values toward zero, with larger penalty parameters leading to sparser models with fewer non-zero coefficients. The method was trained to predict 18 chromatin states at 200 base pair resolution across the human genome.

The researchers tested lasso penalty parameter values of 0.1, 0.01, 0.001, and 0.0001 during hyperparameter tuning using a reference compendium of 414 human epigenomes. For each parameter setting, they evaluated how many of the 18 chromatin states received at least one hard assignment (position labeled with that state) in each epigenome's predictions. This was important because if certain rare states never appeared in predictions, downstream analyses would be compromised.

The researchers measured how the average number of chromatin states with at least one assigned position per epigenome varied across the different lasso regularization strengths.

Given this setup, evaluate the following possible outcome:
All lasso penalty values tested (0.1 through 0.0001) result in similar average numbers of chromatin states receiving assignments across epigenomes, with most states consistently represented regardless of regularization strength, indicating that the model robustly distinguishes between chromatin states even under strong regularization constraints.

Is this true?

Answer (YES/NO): NO